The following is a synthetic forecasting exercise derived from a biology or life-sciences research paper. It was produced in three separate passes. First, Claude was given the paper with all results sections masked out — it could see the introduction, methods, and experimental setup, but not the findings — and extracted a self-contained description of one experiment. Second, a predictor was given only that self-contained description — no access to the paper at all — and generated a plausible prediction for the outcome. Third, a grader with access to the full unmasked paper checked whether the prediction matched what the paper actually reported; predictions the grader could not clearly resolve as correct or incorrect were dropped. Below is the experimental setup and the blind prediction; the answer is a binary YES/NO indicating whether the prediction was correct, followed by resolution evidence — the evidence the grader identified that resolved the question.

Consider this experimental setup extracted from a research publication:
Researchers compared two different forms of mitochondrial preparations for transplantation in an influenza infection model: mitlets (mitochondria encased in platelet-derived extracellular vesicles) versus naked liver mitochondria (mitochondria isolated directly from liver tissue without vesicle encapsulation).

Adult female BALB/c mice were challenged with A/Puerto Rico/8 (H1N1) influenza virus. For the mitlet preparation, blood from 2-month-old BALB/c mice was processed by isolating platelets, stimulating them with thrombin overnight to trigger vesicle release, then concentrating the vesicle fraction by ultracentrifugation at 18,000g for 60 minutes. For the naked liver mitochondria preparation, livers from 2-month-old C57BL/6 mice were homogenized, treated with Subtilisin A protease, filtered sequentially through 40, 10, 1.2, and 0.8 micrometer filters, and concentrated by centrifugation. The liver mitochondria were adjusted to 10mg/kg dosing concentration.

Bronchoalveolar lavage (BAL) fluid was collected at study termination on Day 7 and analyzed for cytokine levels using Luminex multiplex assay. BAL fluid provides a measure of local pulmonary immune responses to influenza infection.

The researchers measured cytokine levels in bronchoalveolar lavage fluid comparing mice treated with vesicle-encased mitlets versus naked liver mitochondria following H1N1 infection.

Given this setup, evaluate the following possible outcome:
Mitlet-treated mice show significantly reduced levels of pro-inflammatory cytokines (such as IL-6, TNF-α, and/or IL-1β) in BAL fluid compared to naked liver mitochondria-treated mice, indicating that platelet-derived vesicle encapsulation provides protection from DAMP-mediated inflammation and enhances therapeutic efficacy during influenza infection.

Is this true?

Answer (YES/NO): NO